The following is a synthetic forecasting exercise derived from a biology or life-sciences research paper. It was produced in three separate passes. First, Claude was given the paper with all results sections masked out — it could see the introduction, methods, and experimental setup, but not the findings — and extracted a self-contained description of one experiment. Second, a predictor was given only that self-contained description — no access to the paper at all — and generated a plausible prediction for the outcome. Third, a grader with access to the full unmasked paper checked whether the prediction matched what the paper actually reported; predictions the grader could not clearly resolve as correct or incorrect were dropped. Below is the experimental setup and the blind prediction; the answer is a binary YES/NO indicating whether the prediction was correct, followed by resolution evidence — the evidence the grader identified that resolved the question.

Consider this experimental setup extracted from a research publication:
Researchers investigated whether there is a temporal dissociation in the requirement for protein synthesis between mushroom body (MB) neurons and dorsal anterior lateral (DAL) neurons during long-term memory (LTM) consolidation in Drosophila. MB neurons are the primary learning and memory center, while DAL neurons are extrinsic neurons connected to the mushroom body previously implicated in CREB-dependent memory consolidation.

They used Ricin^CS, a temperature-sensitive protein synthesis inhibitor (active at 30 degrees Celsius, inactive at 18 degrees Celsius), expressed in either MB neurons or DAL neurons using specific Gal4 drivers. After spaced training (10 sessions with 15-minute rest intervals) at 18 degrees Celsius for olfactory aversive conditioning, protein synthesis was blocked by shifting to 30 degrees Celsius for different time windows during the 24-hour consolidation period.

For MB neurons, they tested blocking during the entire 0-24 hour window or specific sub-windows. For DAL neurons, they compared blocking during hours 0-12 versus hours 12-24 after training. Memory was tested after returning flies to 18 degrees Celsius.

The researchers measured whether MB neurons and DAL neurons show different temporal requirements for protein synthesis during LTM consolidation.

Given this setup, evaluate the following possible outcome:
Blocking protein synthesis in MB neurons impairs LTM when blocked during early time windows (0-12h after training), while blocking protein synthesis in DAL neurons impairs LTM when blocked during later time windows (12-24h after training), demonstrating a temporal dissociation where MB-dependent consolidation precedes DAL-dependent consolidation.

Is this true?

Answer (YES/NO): NO